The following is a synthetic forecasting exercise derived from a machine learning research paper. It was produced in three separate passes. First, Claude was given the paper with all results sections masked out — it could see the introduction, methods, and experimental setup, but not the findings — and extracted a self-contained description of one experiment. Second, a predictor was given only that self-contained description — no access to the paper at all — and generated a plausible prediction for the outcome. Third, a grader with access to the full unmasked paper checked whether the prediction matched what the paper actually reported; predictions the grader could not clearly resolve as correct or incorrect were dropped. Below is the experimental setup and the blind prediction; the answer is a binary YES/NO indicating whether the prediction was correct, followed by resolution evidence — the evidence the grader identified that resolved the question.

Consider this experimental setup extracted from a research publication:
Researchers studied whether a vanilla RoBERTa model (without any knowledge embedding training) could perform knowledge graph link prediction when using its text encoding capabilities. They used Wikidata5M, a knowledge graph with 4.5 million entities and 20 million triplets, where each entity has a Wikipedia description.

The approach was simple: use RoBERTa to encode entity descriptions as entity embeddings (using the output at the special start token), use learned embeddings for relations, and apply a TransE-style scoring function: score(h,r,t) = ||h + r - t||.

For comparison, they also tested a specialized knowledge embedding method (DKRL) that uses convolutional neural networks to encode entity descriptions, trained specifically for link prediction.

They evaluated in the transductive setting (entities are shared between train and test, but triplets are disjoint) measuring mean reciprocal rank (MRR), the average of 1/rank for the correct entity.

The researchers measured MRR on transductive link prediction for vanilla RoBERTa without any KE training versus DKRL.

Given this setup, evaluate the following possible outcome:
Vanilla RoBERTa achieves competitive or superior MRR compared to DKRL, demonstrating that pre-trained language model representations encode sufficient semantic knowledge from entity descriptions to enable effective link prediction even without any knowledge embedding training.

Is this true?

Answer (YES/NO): NO